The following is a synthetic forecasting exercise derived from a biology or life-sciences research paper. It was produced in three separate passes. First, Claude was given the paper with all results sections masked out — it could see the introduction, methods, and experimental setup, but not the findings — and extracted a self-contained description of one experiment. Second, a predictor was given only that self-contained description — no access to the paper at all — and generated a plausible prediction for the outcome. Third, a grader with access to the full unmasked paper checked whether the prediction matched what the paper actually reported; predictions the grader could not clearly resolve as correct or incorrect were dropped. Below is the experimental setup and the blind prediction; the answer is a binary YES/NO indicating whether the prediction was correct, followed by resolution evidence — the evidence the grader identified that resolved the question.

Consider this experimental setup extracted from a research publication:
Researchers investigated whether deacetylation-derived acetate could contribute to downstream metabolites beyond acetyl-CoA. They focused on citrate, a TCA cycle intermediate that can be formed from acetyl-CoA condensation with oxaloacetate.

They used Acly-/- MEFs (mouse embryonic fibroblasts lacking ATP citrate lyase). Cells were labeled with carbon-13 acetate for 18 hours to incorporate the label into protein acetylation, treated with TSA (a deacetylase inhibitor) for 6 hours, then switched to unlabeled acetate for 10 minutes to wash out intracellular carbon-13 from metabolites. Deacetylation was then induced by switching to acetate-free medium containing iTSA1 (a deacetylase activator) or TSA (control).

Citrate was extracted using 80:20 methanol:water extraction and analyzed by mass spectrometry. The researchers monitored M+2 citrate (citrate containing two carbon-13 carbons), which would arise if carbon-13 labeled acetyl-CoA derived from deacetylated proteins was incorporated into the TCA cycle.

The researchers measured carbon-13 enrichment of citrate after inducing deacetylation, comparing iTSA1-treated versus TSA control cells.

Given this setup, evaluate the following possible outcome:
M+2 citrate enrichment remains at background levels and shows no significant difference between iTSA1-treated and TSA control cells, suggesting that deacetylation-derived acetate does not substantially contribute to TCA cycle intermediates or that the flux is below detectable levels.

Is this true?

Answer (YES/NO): YES